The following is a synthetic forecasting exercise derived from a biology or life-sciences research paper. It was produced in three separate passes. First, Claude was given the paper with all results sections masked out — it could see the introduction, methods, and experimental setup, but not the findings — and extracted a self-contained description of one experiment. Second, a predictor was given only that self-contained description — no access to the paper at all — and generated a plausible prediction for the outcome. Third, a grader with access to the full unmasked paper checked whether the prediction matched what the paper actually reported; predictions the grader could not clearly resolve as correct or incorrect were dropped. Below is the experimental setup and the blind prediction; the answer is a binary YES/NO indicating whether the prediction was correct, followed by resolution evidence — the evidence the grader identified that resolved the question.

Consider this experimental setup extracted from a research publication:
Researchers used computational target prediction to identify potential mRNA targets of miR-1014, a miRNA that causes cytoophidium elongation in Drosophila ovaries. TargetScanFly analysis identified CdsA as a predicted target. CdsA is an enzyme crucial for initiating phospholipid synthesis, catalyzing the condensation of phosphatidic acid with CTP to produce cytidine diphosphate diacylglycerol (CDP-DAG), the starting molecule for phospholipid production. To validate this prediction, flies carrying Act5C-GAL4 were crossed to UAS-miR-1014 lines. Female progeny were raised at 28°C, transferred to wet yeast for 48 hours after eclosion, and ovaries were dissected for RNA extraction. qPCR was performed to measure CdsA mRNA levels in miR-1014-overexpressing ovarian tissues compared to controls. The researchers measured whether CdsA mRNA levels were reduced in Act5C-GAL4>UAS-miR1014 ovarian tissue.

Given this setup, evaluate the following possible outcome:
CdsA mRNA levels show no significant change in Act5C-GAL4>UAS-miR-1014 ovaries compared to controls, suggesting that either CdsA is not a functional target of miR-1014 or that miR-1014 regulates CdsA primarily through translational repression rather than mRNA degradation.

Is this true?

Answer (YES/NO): NO